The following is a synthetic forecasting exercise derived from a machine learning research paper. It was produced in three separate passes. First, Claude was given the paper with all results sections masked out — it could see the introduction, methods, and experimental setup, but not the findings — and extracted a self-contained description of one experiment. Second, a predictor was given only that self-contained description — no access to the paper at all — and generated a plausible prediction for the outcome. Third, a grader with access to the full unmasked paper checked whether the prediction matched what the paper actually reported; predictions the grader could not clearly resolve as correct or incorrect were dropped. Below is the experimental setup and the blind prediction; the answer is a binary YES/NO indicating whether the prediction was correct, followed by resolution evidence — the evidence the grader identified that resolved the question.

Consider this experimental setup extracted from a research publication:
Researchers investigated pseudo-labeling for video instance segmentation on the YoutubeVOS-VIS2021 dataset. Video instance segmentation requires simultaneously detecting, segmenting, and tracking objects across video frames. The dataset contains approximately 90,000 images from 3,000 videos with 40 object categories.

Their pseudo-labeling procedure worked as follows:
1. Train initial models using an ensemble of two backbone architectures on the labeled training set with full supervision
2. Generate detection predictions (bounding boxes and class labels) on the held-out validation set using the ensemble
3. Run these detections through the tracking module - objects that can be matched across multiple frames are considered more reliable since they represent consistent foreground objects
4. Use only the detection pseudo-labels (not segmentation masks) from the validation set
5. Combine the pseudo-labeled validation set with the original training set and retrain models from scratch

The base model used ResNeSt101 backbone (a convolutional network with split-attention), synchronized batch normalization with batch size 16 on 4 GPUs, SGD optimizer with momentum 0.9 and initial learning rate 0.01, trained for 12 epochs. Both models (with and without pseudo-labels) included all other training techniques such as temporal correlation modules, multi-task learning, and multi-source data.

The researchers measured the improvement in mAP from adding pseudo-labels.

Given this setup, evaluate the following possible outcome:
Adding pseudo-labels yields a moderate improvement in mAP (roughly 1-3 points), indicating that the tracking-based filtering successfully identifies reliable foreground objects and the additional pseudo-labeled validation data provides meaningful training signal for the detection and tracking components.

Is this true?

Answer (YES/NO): NO